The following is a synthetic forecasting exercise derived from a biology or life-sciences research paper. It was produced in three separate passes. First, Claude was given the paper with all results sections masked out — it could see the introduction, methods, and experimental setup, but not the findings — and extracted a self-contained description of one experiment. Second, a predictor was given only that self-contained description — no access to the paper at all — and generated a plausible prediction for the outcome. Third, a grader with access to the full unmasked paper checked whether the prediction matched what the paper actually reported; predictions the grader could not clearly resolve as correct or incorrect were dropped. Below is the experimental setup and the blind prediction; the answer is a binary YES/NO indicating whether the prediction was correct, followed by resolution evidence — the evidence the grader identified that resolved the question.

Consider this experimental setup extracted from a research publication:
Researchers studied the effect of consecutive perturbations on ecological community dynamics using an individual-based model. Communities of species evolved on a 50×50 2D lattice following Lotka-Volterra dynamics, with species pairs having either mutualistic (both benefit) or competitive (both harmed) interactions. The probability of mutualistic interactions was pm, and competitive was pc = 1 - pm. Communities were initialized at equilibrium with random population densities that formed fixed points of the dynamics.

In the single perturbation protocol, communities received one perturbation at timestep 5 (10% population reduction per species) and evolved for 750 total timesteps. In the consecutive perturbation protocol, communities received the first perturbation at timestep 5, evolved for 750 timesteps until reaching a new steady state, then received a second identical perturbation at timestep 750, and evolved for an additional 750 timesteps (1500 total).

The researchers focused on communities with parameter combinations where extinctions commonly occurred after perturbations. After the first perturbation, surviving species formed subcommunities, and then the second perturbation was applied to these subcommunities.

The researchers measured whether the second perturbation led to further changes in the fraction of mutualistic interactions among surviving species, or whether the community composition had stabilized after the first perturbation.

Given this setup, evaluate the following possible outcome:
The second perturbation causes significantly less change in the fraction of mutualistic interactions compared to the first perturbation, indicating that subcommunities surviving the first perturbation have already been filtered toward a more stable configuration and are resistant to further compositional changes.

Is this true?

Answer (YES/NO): YES